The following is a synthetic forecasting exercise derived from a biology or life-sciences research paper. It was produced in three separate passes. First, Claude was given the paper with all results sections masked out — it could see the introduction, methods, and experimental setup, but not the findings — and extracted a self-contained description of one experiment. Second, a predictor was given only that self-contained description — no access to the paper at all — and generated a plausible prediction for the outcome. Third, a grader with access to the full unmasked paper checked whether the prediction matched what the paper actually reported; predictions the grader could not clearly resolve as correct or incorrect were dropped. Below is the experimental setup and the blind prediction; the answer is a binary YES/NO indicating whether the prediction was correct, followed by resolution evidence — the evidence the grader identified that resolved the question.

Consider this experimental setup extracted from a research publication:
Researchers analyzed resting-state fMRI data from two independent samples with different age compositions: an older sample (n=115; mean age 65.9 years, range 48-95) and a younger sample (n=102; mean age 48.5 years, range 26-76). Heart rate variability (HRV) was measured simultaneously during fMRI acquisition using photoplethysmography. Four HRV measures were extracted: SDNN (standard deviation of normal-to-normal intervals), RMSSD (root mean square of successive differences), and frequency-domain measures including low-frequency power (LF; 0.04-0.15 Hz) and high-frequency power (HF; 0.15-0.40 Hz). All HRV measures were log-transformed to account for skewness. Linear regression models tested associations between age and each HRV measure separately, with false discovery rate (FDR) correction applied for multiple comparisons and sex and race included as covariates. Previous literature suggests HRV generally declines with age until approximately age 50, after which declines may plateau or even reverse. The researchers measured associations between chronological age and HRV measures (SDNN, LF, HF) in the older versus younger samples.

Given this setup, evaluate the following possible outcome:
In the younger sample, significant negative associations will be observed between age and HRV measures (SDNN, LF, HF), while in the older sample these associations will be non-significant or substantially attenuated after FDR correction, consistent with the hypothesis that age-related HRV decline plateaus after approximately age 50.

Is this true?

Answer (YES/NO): YES